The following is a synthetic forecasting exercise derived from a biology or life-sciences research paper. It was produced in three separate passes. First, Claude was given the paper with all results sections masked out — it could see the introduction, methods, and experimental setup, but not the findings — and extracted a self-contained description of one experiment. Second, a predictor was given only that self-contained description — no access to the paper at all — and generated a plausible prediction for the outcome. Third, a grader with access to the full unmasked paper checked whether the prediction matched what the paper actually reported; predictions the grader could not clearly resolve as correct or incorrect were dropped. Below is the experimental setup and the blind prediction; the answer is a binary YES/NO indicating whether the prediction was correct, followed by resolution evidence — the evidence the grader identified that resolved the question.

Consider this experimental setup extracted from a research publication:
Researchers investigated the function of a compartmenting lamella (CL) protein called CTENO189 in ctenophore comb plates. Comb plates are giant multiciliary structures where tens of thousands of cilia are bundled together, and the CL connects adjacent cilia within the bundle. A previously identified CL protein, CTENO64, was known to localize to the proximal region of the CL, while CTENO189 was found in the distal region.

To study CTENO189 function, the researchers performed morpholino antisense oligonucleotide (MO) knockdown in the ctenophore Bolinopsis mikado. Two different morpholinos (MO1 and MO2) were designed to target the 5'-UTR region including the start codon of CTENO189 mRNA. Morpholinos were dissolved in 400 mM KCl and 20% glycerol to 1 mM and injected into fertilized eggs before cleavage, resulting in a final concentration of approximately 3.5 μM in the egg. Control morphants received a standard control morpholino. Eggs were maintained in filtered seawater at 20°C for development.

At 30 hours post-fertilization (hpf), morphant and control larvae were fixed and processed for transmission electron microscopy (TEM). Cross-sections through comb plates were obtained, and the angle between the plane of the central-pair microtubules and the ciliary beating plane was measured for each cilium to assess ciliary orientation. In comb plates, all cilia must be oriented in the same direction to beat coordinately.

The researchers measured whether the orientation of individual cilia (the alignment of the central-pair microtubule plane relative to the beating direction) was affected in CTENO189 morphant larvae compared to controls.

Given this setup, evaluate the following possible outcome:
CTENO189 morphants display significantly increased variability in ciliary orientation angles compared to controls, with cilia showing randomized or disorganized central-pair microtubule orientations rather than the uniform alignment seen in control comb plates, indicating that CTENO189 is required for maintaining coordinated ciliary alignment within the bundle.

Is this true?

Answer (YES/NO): NO